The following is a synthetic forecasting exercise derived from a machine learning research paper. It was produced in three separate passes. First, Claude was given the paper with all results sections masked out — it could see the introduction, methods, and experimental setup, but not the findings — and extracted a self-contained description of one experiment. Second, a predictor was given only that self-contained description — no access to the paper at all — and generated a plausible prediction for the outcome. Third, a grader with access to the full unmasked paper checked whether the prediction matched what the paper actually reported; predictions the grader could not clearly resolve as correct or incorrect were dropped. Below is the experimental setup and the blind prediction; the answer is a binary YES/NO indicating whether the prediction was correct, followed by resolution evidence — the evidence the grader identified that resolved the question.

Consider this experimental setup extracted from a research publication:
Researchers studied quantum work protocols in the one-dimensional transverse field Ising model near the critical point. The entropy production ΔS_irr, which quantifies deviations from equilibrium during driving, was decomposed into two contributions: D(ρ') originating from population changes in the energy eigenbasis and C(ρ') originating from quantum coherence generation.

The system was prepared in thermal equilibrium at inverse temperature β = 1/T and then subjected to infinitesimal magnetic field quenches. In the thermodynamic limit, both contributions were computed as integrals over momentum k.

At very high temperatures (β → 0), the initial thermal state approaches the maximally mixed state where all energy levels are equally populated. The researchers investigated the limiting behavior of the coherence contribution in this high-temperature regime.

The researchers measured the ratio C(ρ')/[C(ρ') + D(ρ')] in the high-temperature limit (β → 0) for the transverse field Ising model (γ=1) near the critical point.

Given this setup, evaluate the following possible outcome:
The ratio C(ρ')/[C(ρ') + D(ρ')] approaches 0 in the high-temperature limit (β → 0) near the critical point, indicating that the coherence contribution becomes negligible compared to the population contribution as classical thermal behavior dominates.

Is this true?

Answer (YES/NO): NO